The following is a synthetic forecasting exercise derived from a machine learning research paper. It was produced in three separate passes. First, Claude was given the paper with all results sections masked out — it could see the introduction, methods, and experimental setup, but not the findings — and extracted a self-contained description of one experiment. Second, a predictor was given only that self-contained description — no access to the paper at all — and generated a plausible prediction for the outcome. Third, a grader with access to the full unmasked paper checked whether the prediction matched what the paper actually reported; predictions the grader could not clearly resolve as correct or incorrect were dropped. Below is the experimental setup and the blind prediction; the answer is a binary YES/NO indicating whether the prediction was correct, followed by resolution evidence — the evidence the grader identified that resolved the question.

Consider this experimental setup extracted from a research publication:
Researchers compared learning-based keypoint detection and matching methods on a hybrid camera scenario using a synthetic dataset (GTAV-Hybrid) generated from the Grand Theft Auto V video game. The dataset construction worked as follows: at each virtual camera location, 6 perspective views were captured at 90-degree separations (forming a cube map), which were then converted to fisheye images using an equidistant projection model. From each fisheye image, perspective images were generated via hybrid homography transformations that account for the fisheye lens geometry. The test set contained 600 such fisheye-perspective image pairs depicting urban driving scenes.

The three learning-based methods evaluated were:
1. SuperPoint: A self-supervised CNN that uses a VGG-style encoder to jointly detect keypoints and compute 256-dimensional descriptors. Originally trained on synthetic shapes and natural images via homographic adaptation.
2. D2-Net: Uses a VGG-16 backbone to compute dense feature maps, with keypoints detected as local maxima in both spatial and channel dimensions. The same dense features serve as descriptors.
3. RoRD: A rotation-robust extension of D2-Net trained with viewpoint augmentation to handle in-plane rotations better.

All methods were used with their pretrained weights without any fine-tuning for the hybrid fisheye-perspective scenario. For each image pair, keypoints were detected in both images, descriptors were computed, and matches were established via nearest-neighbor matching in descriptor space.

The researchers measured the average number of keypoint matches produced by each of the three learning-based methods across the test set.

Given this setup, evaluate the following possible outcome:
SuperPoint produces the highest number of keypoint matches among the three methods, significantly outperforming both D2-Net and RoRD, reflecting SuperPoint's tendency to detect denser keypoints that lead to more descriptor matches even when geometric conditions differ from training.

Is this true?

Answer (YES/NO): NO